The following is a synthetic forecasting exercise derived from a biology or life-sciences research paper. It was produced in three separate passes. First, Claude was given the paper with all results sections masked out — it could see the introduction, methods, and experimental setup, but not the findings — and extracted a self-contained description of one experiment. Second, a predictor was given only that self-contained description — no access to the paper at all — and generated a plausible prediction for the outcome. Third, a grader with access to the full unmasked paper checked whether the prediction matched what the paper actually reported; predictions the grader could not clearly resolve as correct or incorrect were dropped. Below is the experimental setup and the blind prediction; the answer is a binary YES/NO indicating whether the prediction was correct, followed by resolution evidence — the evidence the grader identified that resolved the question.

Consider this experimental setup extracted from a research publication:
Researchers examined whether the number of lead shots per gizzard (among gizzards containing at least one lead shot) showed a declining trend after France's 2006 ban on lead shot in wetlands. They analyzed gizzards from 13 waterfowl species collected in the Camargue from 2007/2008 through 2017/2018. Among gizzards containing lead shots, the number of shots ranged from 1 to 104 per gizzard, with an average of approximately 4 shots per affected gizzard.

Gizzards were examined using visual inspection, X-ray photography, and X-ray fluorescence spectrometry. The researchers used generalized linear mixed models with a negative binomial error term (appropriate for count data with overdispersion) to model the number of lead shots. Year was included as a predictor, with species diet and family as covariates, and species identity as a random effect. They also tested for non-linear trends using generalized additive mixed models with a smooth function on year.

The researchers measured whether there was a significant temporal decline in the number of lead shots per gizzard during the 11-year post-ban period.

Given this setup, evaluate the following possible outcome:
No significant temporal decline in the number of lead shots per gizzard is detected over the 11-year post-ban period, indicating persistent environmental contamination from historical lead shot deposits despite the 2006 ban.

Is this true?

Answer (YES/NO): YES